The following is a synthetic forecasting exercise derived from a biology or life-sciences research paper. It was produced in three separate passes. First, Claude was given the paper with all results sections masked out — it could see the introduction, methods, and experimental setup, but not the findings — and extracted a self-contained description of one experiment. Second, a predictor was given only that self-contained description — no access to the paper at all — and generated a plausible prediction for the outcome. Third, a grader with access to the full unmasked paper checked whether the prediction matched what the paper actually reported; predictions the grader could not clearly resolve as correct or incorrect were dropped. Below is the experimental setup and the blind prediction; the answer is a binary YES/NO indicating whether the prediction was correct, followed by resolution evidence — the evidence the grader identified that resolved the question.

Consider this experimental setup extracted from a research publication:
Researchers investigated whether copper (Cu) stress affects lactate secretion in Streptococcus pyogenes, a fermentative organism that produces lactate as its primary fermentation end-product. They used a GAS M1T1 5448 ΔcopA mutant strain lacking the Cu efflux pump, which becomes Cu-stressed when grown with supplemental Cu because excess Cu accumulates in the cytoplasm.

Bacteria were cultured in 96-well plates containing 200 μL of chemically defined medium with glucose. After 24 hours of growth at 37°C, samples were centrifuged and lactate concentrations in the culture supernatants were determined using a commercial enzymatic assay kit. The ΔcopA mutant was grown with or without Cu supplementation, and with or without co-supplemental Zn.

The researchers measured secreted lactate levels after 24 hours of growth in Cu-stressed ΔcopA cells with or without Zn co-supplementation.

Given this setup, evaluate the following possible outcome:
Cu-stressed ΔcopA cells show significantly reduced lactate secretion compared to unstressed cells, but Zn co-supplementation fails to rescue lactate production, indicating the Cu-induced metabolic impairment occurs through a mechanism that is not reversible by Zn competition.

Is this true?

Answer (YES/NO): NO